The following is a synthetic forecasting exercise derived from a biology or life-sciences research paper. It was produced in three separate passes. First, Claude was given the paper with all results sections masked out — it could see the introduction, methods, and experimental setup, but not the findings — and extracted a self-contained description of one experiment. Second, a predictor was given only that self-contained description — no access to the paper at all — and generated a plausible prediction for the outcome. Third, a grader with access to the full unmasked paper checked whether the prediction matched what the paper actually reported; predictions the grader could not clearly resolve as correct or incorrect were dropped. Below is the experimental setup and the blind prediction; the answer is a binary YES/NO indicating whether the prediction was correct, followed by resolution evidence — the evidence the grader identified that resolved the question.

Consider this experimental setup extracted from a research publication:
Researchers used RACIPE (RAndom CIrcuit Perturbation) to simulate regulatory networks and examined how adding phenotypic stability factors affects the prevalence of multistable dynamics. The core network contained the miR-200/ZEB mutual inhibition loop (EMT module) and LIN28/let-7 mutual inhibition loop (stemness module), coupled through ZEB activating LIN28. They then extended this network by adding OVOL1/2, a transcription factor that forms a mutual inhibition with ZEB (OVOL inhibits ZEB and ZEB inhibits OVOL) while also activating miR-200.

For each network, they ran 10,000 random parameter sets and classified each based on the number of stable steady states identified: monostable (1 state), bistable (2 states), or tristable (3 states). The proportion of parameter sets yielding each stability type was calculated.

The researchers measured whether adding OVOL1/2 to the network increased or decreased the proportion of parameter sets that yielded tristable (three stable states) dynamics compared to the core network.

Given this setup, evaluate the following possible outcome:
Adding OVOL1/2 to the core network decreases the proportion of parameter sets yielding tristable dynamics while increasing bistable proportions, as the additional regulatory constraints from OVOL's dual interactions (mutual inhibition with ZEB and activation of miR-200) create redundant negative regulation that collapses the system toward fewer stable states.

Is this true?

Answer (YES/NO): NO